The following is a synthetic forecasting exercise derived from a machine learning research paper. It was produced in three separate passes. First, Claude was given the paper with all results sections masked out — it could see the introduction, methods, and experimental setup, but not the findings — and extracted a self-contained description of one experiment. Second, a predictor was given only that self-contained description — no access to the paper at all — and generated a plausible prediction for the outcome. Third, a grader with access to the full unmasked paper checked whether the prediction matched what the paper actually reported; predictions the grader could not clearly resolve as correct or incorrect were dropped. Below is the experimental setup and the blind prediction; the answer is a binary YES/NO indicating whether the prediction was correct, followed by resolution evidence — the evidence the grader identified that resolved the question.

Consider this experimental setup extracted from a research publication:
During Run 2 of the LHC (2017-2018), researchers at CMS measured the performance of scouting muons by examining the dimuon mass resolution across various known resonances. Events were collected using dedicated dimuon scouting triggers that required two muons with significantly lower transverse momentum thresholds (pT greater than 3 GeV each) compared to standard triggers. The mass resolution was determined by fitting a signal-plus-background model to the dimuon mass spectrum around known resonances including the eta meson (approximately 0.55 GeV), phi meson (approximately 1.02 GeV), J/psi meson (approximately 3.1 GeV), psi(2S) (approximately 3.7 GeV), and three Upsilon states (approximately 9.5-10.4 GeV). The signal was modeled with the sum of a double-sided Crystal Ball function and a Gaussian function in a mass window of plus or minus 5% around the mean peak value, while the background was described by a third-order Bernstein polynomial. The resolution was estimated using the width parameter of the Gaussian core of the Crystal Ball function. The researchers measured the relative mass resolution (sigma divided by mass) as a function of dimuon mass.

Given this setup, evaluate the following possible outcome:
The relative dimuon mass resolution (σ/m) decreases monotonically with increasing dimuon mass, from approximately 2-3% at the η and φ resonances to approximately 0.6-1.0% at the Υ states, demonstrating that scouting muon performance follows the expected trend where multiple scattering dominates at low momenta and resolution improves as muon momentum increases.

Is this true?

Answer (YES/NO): NO